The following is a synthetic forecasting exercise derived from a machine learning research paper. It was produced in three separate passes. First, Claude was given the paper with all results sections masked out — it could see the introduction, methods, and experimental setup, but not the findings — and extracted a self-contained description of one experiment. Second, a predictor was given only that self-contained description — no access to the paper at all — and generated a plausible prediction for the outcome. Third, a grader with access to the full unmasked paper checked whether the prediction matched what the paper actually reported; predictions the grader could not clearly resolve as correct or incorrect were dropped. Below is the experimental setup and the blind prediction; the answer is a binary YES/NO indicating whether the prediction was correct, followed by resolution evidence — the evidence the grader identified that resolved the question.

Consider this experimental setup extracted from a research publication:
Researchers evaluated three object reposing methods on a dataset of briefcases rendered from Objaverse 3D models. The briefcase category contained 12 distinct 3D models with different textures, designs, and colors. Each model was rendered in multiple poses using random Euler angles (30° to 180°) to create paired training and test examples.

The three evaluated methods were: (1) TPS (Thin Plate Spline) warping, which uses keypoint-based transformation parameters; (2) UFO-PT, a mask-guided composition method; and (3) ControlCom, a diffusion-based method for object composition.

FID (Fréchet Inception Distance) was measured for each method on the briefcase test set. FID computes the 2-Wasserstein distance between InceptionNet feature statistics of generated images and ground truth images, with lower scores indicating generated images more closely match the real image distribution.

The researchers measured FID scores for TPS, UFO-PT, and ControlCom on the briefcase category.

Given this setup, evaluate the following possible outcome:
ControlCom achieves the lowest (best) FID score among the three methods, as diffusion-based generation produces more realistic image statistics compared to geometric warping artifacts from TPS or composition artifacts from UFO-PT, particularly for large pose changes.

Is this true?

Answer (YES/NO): YES